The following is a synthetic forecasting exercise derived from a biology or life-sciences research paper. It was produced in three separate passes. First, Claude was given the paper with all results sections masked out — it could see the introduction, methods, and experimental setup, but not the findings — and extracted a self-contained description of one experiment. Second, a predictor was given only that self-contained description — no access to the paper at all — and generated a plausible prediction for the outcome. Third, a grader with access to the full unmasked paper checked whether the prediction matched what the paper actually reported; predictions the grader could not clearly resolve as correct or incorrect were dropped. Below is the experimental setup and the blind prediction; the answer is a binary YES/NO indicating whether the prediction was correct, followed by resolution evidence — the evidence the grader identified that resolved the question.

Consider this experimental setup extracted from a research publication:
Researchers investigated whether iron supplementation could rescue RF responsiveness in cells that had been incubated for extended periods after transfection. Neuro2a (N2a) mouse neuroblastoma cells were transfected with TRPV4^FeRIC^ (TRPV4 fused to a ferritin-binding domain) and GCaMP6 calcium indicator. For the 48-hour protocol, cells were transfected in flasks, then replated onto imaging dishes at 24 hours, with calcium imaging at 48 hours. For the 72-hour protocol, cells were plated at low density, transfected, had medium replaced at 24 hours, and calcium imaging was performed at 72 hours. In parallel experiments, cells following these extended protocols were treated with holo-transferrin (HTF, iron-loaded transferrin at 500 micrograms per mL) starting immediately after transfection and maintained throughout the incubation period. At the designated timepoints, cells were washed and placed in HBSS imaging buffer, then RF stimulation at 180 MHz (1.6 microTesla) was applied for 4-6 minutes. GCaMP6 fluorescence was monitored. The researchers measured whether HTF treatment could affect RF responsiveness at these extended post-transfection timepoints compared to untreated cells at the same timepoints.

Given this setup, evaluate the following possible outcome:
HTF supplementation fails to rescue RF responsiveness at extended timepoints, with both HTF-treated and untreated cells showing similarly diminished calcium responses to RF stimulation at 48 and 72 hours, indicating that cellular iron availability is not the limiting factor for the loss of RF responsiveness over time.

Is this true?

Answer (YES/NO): NO